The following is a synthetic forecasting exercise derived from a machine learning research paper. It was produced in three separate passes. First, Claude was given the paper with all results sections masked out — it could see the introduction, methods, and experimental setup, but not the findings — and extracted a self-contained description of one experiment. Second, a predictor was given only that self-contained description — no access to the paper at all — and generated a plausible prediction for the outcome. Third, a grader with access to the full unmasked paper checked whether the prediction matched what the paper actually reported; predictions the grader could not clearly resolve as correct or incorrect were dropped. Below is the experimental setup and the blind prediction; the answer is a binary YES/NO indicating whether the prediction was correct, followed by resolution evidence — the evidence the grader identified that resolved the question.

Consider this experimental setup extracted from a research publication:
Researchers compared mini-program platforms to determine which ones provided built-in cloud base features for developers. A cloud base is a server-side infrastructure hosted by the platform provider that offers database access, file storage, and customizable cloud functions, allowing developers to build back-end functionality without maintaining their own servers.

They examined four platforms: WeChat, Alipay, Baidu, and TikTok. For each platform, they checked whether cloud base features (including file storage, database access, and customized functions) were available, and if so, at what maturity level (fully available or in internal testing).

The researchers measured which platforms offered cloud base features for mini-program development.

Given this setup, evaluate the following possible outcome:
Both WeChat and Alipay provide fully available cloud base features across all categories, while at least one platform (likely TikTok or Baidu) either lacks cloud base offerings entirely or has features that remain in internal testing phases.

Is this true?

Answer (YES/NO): YES